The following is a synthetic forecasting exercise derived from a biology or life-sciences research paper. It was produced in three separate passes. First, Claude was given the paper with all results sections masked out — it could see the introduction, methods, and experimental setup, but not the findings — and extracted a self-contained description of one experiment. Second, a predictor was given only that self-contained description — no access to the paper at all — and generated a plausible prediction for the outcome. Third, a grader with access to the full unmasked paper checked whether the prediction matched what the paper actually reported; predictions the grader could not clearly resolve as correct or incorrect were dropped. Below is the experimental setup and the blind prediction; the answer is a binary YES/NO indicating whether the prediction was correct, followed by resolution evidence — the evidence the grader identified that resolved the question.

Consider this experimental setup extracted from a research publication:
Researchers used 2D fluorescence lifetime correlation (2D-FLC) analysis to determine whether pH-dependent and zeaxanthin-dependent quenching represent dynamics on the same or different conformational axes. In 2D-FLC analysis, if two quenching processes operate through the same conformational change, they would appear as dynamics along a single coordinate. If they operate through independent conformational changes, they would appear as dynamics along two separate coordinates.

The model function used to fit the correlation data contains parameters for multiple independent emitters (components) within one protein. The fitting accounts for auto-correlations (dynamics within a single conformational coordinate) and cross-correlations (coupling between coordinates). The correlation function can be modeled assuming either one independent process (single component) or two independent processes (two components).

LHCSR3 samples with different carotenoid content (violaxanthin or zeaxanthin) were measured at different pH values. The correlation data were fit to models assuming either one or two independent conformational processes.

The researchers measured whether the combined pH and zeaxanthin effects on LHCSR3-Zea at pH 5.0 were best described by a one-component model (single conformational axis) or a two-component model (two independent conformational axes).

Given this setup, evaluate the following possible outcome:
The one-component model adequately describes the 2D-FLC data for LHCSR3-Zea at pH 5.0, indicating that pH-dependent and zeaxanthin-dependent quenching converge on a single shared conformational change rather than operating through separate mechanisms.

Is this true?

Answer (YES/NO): NO